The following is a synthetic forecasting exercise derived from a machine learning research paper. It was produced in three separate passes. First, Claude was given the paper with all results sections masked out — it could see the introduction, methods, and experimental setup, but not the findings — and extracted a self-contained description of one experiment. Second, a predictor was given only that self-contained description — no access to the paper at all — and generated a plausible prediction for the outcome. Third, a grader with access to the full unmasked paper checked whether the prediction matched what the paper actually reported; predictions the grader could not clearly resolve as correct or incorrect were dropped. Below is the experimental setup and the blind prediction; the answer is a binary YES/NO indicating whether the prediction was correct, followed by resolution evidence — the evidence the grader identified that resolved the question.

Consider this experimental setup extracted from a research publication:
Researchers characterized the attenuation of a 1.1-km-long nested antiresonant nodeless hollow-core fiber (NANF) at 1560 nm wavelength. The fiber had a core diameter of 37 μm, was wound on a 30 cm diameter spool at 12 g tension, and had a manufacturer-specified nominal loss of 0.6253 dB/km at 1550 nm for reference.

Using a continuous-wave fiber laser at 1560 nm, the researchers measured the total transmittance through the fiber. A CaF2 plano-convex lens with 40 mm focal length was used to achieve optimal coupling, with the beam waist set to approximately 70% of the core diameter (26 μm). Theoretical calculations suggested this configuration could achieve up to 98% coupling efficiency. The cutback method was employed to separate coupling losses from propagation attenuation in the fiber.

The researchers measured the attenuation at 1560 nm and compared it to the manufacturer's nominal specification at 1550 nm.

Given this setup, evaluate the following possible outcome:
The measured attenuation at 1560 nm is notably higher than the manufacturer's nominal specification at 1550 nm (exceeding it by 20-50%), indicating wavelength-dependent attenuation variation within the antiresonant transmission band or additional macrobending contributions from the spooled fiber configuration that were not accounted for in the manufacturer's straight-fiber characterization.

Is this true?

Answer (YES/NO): NO